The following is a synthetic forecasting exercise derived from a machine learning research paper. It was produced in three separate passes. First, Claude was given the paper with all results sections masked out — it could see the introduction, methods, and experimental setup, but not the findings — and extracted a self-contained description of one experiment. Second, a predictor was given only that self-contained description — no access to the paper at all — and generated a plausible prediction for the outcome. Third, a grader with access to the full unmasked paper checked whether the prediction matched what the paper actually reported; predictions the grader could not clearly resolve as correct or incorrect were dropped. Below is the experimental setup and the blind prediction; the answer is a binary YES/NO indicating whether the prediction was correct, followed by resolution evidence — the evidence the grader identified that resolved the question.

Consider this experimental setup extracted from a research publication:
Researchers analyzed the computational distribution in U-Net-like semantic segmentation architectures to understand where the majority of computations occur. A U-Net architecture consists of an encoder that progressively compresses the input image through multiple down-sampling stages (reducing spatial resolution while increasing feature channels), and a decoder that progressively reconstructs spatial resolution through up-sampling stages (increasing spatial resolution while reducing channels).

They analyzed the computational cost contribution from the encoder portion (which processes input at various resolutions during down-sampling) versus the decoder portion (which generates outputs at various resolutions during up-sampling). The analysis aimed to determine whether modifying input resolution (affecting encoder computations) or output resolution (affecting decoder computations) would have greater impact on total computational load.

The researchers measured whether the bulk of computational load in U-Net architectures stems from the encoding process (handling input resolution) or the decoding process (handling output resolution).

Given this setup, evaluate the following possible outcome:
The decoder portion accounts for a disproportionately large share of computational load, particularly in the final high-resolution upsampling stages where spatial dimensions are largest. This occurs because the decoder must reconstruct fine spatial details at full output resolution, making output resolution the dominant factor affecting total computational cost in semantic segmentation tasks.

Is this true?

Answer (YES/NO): NO